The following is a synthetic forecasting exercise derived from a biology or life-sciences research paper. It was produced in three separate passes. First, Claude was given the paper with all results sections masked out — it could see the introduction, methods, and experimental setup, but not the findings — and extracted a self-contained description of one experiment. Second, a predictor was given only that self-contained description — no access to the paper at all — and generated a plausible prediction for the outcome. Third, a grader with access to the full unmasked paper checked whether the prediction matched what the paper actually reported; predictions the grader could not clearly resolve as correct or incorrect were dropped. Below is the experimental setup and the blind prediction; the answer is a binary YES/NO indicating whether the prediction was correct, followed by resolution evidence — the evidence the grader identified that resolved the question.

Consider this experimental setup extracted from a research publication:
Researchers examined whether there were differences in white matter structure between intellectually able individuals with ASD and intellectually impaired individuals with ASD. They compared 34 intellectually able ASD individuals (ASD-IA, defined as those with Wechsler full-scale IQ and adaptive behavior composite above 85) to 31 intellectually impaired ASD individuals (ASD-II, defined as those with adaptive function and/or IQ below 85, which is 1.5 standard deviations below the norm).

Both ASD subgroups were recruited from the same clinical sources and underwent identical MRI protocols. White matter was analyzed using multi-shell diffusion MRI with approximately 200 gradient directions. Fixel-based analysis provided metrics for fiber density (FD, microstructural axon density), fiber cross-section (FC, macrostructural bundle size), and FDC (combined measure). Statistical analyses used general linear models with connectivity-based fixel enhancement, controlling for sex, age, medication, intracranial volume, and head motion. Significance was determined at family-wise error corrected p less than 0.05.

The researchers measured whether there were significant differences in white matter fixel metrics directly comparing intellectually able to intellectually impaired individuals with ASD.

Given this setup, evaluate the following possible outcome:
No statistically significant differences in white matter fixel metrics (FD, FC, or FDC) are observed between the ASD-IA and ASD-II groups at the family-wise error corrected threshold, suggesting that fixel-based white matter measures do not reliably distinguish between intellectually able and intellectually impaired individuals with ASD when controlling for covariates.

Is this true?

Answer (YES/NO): YES